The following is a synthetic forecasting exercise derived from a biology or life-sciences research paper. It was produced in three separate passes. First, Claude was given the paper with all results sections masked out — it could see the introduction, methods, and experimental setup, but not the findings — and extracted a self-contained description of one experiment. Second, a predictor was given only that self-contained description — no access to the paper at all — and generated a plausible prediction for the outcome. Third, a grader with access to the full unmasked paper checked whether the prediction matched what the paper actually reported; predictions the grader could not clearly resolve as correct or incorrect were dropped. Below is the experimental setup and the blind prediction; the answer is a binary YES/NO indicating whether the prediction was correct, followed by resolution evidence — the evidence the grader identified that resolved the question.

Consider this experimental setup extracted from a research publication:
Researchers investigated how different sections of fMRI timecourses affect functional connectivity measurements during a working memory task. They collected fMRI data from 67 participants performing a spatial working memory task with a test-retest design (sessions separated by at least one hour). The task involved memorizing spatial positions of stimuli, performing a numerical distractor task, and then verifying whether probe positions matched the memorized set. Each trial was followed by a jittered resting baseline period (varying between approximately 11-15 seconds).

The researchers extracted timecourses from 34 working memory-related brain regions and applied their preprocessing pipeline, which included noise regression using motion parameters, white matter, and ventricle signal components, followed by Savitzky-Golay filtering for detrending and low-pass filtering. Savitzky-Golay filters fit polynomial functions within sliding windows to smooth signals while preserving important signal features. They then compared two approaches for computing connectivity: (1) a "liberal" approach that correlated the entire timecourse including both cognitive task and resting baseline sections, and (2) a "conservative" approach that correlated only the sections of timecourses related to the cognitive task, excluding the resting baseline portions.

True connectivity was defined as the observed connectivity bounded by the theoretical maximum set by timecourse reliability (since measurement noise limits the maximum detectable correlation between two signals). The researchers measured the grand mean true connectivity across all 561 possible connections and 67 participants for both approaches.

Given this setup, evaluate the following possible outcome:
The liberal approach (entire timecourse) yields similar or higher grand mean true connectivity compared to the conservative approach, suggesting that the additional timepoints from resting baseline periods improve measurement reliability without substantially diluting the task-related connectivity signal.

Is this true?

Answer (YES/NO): YES